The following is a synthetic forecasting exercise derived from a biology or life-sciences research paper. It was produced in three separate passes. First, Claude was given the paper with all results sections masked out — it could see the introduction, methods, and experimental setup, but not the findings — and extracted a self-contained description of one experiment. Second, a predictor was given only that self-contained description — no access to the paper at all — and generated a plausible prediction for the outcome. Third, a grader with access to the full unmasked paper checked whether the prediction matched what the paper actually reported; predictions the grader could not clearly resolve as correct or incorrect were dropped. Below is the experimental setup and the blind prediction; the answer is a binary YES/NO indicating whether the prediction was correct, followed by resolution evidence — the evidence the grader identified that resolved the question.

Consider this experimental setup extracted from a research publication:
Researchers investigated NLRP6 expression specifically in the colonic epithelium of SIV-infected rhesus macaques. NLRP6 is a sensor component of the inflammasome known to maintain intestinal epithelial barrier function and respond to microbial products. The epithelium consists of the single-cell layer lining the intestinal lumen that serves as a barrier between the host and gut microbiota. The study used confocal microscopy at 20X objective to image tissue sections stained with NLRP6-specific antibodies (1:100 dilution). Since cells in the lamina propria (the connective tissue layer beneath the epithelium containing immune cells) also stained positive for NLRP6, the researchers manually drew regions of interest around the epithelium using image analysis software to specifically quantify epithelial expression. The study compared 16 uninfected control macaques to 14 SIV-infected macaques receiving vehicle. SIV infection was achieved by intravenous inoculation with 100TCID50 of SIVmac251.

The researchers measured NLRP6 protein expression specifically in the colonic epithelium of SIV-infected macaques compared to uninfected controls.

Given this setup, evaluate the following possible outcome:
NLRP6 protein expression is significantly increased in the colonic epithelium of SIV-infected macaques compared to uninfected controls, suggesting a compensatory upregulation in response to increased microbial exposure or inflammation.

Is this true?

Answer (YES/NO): NO